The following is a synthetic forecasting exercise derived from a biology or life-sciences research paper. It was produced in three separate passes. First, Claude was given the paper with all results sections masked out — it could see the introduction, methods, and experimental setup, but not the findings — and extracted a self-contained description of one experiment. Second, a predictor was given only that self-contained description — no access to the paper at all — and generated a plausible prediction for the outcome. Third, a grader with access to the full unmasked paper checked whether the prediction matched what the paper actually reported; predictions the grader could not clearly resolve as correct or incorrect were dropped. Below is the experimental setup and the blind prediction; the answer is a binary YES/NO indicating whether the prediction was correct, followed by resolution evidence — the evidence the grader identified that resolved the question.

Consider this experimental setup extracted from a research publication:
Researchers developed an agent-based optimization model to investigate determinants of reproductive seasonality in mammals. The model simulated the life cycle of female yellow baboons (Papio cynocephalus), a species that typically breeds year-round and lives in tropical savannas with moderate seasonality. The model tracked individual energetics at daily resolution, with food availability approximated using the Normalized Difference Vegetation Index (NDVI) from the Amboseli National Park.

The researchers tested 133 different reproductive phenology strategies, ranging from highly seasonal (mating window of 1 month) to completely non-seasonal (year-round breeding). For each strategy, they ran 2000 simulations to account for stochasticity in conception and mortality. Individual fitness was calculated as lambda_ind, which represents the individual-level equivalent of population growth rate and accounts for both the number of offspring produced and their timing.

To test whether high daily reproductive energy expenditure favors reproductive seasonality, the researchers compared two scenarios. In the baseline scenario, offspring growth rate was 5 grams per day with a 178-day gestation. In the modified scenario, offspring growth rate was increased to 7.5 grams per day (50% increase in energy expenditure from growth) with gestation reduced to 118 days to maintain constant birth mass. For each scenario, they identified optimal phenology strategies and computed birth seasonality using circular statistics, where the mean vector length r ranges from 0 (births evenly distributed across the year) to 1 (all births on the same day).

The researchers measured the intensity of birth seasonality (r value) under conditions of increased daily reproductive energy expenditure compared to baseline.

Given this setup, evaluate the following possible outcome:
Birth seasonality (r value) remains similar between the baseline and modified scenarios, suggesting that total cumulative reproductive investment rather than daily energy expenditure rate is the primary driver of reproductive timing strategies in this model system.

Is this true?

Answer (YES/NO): NO